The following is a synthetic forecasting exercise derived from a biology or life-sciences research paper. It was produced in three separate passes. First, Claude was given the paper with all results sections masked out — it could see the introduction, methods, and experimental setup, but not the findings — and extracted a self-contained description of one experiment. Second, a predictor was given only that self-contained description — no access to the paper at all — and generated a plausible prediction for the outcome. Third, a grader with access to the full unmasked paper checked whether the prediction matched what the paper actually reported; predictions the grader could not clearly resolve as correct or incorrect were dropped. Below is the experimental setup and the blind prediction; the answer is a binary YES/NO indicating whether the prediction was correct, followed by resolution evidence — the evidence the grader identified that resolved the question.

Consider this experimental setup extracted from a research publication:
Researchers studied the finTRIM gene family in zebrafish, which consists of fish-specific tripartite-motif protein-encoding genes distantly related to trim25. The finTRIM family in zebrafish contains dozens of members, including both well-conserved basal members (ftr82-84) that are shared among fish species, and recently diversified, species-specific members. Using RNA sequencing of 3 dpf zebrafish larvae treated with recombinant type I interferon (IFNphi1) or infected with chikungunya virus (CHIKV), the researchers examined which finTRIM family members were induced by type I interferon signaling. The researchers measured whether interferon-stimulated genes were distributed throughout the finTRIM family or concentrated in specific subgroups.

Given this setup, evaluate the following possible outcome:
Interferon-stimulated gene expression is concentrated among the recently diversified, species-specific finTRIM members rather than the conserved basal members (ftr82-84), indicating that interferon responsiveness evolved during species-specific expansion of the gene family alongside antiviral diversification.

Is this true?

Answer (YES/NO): YES